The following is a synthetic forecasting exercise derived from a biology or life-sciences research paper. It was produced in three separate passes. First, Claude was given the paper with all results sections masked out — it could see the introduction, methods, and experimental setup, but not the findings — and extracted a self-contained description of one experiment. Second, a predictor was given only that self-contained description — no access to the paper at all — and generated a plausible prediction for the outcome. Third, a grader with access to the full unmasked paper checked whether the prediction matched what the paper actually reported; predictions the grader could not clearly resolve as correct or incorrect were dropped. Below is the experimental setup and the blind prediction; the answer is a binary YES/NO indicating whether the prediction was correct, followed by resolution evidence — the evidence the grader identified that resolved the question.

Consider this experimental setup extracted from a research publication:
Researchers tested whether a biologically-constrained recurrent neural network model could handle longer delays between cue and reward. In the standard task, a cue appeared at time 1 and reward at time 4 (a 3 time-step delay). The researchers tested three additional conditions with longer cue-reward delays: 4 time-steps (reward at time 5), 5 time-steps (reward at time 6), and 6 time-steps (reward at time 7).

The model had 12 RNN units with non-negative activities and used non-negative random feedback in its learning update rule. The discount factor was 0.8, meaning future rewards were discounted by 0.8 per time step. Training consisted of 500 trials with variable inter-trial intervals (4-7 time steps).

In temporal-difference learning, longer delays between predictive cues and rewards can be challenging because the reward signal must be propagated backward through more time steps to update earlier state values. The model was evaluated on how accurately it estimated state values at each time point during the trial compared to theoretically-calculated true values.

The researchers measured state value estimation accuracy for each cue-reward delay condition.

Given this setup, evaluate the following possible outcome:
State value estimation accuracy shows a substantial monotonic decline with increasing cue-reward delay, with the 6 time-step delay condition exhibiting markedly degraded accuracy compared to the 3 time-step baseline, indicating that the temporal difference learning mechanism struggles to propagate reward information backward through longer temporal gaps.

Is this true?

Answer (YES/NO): NO